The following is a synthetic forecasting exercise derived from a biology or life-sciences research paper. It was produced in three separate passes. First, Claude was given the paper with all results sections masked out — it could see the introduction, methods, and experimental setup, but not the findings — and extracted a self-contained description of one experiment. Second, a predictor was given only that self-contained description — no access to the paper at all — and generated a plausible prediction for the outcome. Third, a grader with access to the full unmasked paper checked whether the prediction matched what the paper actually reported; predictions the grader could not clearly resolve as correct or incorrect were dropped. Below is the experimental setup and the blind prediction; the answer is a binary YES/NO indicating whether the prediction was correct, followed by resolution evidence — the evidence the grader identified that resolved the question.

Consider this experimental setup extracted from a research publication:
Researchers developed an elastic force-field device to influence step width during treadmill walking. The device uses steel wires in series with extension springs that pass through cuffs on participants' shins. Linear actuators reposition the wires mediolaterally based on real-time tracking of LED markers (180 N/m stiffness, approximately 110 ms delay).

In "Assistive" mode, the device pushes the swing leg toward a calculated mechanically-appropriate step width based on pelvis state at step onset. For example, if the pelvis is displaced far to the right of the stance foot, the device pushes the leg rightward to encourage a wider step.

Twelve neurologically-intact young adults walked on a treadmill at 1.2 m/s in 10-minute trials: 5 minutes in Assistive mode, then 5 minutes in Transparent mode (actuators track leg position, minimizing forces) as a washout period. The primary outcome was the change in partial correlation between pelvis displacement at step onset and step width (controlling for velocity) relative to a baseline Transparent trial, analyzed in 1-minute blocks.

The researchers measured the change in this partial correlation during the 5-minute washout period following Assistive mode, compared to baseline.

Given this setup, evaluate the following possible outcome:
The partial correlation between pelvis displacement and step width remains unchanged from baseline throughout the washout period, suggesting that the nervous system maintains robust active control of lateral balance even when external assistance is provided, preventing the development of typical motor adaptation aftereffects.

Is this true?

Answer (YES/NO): NO